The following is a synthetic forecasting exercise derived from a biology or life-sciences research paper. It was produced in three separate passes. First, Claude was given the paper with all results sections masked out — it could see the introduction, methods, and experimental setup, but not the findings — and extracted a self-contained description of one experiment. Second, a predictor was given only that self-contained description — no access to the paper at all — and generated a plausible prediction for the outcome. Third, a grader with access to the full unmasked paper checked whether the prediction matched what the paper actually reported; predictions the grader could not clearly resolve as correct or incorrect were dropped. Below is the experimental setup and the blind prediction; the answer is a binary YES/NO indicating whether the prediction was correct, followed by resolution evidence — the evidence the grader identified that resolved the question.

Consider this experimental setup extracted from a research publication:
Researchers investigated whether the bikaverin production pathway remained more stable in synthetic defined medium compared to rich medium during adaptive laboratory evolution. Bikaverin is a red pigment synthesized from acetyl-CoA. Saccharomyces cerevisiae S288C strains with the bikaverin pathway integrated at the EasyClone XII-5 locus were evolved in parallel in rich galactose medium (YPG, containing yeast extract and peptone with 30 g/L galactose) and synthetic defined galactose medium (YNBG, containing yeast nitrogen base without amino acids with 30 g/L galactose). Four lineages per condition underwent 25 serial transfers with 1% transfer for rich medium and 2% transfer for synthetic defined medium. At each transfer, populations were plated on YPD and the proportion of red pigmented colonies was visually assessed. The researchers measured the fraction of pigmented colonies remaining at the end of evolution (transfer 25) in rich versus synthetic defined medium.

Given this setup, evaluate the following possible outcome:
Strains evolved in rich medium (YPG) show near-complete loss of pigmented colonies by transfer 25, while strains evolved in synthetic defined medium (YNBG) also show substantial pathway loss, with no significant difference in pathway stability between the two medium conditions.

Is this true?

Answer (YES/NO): NO